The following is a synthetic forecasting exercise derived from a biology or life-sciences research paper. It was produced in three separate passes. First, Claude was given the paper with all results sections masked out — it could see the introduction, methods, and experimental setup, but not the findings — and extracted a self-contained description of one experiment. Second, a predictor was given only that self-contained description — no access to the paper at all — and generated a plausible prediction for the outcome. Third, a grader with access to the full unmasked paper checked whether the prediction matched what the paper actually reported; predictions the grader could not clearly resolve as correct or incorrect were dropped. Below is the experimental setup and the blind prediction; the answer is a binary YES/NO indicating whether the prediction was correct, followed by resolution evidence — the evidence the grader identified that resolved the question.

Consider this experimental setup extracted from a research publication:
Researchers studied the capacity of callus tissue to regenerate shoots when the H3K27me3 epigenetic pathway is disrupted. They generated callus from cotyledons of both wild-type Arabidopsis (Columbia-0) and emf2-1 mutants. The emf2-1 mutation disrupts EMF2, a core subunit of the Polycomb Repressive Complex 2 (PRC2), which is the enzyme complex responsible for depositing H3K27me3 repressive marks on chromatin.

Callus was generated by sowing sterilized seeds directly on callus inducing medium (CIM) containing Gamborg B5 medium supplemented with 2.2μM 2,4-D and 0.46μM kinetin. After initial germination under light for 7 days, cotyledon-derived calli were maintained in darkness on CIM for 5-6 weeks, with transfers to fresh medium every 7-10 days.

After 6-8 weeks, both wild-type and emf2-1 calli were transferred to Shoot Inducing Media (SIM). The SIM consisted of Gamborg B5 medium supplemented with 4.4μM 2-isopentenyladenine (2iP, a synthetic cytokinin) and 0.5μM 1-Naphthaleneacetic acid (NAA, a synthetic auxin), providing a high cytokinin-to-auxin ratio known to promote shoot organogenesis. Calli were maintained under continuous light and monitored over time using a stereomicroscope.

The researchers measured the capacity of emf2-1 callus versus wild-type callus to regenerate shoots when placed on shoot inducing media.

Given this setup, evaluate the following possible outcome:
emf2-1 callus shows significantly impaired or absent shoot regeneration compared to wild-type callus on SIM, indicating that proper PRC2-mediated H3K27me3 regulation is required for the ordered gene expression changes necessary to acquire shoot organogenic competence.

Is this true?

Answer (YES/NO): YES